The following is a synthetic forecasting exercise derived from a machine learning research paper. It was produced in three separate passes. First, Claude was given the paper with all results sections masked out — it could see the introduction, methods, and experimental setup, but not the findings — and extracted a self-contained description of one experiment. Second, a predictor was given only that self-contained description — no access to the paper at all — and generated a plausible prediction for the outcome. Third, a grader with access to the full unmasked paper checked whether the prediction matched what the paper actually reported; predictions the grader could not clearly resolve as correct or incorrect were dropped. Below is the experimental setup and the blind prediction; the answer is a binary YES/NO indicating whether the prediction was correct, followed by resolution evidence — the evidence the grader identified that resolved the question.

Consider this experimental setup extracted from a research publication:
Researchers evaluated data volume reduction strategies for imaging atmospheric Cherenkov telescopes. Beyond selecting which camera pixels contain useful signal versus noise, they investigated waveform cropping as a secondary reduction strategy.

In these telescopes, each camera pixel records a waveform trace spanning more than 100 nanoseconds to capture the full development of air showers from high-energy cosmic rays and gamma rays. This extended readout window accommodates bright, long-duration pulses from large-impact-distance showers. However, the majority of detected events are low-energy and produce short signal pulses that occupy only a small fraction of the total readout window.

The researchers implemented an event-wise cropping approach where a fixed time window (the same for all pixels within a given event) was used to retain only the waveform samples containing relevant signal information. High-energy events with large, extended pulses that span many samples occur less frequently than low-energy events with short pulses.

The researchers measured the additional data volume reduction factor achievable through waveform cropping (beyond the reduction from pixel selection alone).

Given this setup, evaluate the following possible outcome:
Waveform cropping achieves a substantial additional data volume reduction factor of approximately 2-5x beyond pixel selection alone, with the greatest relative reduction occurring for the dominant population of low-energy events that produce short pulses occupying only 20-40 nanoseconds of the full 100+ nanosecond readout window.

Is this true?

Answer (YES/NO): NO